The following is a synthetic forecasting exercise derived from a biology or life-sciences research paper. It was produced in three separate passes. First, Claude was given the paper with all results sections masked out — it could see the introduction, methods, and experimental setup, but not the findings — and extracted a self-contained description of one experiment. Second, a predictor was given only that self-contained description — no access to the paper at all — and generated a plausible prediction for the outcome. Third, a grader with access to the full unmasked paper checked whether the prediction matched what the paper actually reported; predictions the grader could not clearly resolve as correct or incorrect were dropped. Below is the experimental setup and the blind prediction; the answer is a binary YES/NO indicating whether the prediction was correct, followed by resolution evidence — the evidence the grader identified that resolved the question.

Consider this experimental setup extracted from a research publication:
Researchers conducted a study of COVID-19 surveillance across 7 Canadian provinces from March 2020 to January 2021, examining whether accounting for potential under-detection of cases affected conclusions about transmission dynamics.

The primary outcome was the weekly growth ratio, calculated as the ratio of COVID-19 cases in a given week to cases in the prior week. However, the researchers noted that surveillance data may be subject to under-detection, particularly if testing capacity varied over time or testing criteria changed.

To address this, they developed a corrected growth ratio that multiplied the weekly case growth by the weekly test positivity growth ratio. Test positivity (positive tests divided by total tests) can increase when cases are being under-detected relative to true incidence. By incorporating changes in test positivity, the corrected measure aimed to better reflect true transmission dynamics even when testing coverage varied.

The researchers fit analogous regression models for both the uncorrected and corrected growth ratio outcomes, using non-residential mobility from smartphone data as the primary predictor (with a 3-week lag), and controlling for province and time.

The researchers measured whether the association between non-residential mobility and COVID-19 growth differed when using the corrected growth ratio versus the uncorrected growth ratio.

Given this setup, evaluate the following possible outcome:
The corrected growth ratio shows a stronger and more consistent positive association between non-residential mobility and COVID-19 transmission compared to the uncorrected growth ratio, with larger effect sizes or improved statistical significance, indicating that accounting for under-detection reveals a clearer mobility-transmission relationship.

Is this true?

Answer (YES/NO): YES